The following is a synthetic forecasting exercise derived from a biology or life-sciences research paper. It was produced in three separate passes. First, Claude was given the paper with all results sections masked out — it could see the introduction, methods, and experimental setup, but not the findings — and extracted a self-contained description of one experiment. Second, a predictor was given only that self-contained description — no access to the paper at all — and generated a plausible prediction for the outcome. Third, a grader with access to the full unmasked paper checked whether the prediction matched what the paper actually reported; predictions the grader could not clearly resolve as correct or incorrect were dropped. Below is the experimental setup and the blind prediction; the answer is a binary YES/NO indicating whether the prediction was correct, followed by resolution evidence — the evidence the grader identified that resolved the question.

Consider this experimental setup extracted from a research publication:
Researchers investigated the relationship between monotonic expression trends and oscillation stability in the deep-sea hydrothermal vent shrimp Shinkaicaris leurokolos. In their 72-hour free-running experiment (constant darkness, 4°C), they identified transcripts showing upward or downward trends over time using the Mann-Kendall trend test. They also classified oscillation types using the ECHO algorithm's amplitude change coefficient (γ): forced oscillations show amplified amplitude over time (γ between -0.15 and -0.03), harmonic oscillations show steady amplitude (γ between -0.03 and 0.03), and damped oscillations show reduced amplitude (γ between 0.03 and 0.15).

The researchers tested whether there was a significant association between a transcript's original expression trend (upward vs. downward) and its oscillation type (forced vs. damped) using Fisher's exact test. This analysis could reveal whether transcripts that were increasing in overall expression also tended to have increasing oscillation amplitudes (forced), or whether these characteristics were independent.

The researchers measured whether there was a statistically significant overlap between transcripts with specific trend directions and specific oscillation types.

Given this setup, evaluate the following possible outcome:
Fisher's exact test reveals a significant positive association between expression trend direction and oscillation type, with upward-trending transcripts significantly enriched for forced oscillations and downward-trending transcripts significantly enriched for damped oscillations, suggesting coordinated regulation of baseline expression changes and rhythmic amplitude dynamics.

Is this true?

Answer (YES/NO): YES